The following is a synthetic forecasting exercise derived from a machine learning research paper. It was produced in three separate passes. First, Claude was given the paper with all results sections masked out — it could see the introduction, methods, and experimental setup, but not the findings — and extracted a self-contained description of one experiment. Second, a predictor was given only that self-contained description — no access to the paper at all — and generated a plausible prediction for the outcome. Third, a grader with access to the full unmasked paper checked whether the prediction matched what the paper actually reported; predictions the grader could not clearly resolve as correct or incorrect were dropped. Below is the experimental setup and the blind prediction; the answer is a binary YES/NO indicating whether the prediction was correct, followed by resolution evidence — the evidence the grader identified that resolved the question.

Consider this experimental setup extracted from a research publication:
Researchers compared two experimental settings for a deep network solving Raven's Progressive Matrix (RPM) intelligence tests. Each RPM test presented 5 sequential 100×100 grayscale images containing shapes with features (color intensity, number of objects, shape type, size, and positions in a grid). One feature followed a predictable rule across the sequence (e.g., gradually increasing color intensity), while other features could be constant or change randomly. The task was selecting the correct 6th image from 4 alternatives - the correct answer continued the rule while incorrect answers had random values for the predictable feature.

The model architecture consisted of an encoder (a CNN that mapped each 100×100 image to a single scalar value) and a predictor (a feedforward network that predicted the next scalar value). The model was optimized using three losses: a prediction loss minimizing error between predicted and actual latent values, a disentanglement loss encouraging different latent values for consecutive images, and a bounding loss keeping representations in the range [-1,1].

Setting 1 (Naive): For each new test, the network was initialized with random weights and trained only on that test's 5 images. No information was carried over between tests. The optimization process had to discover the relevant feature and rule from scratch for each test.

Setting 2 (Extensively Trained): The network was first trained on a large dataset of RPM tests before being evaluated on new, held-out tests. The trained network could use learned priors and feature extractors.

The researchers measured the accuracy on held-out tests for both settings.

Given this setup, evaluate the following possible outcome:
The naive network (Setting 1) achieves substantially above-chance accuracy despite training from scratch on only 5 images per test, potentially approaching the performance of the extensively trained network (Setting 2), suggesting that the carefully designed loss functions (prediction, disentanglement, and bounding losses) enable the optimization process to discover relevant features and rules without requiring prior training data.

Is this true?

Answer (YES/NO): NO